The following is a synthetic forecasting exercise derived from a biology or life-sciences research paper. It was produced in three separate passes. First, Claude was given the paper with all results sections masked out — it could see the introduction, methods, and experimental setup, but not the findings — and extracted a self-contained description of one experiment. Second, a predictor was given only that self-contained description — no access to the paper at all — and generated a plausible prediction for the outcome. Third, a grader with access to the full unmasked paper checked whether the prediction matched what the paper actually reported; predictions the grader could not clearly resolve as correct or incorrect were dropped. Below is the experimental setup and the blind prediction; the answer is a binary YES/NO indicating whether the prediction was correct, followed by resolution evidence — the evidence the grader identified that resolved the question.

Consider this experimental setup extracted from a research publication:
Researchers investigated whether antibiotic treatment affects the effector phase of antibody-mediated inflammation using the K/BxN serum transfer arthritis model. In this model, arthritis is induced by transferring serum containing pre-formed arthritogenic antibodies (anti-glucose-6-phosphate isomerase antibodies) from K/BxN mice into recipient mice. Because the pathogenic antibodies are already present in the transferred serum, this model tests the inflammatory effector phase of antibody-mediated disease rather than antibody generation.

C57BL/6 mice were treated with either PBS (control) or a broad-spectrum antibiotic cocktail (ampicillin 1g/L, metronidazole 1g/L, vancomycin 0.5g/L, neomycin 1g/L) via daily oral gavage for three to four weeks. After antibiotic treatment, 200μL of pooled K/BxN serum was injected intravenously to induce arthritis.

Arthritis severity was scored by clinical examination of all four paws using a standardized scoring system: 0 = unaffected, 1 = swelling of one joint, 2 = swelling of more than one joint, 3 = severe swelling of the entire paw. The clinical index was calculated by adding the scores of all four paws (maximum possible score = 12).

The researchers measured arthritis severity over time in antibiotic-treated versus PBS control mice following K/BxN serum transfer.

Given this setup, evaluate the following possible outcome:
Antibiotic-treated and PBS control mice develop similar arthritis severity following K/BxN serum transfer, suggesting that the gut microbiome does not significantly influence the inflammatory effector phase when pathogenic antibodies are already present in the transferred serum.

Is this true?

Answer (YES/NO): YES